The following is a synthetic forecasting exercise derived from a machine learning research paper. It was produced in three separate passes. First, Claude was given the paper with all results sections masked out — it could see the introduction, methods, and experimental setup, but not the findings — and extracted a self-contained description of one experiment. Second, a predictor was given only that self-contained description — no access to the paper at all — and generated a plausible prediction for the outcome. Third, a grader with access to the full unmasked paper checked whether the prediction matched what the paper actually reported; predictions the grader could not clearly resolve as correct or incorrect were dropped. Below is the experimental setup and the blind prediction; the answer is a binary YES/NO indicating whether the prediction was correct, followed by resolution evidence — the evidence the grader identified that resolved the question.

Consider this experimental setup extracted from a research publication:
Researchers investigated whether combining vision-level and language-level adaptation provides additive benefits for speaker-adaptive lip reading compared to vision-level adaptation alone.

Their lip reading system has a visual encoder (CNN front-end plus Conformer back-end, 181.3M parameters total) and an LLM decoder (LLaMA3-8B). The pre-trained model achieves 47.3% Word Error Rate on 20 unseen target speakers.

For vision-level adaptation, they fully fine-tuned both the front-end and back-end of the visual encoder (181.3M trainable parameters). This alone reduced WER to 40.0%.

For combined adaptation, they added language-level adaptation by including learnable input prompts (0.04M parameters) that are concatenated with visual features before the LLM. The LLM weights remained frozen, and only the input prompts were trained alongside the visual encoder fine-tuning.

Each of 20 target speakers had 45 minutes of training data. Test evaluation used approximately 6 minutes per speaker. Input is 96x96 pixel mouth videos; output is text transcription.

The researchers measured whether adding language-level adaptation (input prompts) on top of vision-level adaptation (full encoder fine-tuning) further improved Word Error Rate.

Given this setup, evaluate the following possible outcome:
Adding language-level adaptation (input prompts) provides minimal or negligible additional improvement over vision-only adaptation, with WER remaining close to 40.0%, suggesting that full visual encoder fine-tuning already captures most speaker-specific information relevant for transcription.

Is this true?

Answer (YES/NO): NO